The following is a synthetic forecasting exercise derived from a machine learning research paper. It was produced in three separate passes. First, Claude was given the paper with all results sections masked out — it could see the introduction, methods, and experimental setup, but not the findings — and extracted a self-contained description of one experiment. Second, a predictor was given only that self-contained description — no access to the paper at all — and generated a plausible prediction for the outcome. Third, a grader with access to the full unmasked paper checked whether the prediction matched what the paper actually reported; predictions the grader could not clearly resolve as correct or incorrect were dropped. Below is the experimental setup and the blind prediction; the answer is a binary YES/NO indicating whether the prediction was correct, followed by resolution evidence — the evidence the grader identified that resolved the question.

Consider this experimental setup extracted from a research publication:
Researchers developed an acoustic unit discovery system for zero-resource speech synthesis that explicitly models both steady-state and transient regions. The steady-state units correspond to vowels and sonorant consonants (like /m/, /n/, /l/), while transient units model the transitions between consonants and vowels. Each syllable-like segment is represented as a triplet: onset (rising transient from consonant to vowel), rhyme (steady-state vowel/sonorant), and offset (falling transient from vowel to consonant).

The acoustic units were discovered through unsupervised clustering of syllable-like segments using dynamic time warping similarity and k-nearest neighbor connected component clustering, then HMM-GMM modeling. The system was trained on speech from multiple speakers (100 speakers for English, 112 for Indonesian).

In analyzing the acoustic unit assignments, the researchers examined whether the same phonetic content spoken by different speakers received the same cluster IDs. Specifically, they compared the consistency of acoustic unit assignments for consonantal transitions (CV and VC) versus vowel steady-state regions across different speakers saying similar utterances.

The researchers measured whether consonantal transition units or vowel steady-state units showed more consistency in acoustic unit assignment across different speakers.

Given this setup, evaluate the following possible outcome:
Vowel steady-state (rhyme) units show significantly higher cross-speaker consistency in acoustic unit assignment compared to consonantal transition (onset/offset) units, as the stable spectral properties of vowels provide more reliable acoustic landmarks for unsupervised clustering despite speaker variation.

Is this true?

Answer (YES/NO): NO